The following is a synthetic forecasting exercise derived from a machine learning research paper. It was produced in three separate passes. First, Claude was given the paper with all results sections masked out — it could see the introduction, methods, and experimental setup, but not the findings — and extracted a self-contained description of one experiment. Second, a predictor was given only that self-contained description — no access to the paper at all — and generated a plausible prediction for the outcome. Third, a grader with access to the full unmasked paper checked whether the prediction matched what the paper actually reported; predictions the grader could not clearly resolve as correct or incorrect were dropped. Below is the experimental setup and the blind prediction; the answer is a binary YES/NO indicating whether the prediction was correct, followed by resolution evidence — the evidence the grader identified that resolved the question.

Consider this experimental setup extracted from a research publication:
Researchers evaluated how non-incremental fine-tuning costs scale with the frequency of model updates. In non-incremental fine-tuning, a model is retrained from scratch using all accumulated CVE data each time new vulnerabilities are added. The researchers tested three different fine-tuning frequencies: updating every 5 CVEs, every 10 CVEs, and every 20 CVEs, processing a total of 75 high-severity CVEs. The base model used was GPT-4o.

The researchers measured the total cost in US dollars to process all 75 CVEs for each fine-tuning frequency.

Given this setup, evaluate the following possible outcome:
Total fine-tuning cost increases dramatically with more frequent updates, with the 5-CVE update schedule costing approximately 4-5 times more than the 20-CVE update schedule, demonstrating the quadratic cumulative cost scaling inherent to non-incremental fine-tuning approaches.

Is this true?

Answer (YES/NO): NO